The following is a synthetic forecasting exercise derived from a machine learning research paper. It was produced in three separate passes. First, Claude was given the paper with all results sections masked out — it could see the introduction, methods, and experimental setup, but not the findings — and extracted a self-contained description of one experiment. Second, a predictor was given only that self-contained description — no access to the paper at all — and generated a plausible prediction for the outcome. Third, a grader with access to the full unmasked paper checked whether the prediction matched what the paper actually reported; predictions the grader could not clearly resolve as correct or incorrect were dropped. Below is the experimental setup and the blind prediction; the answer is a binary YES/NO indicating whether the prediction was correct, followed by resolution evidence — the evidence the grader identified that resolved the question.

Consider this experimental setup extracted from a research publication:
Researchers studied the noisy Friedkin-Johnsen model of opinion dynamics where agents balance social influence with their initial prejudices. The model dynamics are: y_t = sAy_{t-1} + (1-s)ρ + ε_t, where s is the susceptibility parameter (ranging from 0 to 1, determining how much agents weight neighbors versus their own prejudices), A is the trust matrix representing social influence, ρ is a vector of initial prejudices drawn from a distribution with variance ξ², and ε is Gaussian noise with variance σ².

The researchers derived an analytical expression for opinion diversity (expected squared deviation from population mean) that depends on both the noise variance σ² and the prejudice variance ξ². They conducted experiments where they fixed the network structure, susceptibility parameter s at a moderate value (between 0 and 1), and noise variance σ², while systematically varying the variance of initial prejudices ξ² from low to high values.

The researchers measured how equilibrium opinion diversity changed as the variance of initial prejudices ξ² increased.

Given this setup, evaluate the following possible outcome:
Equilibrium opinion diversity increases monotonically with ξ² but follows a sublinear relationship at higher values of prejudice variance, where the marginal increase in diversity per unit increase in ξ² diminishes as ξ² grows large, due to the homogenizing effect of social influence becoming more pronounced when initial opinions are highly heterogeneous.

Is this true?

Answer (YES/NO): NO